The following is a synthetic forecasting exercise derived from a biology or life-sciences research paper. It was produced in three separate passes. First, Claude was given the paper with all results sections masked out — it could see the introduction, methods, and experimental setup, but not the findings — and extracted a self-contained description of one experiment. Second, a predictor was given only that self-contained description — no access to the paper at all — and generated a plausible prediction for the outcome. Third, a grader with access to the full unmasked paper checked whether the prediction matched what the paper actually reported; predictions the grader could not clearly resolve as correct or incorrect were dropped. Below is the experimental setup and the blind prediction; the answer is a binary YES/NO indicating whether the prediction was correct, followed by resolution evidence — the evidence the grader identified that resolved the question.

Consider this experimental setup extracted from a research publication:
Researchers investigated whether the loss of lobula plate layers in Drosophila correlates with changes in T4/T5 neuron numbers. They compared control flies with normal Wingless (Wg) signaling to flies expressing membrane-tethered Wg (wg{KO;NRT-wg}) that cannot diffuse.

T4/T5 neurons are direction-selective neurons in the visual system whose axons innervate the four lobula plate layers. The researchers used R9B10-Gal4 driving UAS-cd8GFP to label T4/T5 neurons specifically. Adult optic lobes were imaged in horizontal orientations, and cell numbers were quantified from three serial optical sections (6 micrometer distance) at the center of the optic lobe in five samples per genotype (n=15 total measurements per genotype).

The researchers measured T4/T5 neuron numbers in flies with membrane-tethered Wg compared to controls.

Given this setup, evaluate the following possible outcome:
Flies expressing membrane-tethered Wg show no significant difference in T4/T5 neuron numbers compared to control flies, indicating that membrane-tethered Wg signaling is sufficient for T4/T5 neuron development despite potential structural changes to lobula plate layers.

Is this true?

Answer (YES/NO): NO